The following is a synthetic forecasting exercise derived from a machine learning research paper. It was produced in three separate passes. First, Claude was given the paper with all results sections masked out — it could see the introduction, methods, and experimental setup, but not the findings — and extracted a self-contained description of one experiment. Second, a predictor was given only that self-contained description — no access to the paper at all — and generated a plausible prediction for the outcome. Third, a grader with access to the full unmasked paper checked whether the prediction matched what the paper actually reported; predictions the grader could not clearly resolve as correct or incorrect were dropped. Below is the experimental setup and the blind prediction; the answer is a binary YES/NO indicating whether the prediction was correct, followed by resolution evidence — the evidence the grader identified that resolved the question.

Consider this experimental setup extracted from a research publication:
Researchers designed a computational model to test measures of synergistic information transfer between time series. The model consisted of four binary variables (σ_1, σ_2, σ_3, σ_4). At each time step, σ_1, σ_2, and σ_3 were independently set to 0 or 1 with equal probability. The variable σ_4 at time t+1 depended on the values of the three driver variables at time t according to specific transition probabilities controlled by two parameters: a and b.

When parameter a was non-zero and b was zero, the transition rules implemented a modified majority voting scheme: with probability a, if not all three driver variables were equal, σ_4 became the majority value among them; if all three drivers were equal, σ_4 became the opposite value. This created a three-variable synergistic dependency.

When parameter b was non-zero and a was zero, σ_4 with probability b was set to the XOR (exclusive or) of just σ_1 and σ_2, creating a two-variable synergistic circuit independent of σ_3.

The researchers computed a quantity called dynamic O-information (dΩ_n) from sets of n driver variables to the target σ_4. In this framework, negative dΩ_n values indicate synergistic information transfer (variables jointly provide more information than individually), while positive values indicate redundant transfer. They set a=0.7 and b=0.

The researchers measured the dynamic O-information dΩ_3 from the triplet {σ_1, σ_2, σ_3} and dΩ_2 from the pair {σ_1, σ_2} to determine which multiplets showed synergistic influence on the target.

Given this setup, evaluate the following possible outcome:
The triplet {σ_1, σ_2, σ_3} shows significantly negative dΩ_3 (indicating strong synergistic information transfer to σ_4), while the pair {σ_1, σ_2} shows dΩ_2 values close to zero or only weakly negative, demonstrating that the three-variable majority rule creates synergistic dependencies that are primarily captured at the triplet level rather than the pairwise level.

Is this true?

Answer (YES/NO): YES